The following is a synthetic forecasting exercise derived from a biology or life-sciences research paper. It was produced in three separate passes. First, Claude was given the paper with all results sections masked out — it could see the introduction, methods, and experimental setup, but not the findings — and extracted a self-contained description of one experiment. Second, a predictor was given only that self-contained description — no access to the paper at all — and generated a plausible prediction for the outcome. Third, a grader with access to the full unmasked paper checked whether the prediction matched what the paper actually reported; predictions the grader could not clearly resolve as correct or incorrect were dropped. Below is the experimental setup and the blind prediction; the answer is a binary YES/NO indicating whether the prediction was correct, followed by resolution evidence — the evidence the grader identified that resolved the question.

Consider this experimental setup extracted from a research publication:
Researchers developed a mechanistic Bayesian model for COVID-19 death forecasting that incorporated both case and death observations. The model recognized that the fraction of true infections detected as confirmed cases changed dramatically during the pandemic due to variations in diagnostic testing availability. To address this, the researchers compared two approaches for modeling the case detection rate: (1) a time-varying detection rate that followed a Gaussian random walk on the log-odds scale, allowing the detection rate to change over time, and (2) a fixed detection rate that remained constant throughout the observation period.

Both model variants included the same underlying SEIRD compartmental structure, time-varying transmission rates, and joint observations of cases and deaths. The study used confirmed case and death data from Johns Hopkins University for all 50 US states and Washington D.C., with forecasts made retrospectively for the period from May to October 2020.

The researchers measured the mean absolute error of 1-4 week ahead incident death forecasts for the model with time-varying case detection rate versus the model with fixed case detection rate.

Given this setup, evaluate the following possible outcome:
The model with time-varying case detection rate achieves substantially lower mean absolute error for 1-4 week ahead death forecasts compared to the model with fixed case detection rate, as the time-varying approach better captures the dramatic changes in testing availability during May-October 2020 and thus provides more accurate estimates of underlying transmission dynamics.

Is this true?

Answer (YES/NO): YES